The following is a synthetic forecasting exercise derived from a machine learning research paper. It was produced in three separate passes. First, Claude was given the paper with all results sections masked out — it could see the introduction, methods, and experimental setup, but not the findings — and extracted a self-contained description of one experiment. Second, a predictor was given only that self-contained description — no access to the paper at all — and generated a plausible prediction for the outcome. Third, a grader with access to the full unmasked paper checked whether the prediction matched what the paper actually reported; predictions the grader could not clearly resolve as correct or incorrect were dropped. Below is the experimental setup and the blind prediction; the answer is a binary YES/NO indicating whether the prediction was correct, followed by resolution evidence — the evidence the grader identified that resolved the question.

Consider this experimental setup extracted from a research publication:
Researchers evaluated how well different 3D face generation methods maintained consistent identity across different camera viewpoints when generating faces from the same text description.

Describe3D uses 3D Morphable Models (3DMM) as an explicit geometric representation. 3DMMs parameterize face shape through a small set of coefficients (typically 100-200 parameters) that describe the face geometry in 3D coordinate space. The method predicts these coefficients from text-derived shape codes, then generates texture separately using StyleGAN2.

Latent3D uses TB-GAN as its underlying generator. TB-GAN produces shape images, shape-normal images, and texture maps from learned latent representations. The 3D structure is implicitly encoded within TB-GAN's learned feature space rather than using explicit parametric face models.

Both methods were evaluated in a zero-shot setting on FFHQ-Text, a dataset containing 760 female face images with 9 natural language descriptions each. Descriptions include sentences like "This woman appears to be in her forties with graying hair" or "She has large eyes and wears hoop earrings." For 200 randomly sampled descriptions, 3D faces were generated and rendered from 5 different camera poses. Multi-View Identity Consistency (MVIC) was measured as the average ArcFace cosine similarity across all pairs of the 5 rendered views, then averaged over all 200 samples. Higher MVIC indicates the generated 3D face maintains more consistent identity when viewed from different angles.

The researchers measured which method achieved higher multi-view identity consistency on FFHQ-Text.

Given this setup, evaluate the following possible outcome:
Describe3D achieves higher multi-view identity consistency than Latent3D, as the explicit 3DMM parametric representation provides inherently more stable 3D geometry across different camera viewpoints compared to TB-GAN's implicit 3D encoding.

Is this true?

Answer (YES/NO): YES